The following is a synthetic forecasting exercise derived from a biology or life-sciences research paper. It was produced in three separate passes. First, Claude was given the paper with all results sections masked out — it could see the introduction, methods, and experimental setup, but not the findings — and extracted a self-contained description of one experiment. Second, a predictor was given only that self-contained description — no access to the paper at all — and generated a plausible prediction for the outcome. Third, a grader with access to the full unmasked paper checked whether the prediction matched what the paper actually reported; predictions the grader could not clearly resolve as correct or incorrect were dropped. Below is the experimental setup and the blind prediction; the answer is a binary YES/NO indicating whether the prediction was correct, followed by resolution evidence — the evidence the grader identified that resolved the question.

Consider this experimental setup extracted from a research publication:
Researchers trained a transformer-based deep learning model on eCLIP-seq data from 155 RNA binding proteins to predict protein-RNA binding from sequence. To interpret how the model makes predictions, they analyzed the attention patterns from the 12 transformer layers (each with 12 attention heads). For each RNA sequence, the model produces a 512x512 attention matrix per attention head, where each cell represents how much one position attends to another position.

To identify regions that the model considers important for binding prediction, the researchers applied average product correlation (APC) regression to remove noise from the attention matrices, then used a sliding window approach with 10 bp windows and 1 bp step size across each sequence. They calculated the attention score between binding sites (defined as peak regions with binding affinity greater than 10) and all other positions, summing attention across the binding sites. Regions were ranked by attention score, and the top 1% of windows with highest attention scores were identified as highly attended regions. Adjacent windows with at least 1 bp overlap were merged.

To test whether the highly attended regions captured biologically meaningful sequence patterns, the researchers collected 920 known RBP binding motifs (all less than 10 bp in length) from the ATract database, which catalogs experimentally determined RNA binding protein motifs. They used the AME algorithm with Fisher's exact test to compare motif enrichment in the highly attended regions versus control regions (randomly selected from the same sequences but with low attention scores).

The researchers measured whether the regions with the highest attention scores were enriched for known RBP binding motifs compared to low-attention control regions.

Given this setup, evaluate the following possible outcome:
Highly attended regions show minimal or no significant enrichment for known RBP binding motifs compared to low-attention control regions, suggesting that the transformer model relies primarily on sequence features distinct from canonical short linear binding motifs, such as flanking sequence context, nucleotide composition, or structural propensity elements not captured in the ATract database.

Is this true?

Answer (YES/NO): NO